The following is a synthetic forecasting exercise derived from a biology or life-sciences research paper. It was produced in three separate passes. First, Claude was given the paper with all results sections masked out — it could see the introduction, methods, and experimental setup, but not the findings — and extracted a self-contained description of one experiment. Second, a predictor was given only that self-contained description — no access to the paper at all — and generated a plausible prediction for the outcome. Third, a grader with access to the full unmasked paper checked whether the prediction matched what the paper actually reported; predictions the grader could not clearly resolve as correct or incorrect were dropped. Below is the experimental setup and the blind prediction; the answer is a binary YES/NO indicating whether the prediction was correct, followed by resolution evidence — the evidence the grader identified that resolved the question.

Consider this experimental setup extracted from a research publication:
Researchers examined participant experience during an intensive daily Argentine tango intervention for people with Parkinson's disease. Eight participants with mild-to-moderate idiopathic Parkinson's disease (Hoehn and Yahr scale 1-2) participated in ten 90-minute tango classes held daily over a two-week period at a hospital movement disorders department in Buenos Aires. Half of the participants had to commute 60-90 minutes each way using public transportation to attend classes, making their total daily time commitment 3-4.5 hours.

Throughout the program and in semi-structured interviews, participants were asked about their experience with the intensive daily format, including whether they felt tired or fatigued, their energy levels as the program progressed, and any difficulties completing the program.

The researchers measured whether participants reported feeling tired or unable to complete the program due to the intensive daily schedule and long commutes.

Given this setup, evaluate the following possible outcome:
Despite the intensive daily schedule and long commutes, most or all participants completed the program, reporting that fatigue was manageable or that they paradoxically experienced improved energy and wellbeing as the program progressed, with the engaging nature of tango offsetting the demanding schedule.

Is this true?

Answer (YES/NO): YES